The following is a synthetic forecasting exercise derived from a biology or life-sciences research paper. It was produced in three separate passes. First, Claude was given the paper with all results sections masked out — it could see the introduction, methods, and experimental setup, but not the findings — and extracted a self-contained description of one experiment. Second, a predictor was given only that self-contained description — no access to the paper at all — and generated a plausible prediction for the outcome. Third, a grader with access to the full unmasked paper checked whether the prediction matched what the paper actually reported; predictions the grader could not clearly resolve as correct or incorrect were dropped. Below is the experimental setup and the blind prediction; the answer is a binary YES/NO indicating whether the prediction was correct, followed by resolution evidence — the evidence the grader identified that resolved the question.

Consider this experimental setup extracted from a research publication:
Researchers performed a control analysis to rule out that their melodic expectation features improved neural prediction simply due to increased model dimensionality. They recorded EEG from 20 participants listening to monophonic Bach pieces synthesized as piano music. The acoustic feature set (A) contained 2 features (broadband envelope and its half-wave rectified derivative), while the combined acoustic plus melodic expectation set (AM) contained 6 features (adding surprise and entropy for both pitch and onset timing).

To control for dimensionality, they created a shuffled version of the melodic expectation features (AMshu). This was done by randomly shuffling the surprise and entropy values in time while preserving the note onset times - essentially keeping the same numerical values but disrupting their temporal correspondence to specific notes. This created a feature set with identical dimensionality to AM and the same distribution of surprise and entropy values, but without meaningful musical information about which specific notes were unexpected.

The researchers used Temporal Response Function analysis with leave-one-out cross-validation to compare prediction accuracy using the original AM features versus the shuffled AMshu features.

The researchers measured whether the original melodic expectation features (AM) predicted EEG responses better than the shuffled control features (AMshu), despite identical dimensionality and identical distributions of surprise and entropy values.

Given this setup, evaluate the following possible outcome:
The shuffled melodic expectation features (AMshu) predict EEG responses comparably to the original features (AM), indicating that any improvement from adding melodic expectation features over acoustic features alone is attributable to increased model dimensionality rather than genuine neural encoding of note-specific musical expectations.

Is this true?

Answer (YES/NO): NO